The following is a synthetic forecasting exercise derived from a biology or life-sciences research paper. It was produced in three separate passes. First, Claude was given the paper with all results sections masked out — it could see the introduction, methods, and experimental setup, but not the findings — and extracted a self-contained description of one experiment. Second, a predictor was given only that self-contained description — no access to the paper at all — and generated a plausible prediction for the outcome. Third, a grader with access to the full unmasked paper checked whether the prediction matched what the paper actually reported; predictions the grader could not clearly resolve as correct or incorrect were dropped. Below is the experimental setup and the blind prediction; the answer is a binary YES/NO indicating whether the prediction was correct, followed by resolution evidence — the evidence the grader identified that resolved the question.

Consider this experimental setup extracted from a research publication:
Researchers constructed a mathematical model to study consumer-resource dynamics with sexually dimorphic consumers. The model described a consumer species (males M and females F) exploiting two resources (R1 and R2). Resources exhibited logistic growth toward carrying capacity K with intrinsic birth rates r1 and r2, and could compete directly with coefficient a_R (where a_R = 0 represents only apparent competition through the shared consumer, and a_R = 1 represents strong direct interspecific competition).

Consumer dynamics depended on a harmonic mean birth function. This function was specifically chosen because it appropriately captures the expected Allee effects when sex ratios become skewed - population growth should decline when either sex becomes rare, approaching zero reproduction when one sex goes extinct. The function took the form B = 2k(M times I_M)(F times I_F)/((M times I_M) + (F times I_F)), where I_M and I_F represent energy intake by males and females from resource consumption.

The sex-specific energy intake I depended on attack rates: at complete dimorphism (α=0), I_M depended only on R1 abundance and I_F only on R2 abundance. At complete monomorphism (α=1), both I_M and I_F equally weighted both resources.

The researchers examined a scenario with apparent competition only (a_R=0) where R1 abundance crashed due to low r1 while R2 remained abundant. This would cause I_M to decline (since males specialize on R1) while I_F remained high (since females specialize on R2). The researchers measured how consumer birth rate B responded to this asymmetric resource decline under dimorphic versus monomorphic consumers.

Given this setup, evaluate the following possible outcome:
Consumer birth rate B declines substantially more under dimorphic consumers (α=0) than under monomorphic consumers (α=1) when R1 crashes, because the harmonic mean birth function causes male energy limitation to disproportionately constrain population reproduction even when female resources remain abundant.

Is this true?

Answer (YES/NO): YES